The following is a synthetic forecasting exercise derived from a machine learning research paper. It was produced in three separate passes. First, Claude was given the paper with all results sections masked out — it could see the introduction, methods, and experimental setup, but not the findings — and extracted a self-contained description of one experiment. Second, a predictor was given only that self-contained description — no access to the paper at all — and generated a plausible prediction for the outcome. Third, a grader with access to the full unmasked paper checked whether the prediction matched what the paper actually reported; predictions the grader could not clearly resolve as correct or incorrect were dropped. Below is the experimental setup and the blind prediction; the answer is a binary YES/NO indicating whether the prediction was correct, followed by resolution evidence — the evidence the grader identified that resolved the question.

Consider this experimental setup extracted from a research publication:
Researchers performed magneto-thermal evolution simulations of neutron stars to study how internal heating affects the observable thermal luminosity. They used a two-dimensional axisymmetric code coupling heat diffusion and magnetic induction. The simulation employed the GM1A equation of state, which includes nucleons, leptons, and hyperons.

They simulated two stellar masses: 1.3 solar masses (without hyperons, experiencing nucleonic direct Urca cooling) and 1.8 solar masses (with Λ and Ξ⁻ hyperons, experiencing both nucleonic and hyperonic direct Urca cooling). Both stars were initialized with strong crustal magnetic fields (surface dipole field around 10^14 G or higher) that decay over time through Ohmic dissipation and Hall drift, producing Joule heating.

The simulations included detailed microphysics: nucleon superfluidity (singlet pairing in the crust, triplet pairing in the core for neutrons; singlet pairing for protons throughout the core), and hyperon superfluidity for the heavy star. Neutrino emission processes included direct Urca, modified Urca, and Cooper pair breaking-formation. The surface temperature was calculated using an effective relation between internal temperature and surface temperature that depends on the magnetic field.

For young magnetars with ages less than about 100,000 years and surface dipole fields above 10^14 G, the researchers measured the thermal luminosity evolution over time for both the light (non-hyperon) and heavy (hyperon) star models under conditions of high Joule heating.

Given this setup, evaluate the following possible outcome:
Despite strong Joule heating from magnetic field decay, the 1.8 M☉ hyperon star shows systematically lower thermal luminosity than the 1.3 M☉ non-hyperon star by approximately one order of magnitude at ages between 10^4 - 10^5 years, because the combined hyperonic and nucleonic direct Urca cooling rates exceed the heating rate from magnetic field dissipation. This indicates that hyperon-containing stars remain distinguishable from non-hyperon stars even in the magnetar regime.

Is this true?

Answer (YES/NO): NO